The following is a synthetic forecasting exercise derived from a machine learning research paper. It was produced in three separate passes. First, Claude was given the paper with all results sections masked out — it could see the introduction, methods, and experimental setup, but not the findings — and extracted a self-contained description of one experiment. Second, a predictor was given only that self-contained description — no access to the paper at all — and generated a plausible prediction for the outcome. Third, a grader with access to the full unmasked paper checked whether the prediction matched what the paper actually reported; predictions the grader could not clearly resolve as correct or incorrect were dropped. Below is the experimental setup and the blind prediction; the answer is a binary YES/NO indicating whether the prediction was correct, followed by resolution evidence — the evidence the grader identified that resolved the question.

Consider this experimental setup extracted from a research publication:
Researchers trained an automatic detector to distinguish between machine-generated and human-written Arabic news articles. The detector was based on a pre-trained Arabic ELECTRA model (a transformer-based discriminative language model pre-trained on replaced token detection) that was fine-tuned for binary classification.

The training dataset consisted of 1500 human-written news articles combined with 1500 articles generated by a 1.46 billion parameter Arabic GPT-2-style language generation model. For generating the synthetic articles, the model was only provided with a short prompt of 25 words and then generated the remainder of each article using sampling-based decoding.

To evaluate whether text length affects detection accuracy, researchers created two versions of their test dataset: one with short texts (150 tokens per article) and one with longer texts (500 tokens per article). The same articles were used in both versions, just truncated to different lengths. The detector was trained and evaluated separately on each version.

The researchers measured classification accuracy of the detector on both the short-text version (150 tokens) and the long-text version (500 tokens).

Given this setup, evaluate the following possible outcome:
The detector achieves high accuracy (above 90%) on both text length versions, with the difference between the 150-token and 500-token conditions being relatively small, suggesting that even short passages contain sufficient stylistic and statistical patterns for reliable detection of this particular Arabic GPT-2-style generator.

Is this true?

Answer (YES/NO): YES